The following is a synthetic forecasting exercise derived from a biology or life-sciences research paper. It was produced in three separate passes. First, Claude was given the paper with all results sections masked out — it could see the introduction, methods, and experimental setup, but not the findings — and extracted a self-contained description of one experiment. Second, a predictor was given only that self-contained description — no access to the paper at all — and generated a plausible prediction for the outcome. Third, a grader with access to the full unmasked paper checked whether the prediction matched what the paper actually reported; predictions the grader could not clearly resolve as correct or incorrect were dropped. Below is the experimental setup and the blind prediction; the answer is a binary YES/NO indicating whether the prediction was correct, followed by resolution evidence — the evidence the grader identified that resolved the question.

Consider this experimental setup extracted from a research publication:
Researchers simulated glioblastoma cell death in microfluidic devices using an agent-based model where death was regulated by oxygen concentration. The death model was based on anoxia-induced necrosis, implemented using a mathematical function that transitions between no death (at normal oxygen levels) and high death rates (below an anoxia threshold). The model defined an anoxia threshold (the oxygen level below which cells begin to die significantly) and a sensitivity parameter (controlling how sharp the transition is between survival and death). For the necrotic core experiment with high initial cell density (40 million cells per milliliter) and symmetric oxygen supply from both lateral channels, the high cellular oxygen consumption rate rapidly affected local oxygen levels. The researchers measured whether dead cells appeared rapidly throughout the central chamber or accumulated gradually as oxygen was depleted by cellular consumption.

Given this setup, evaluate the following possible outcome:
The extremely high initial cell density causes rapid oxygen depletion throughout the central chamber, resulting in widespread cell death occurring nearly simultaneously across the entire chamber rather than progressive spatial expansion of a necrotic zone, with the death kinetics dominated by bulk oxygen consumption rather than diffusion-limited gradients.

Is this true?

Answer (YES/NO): NO